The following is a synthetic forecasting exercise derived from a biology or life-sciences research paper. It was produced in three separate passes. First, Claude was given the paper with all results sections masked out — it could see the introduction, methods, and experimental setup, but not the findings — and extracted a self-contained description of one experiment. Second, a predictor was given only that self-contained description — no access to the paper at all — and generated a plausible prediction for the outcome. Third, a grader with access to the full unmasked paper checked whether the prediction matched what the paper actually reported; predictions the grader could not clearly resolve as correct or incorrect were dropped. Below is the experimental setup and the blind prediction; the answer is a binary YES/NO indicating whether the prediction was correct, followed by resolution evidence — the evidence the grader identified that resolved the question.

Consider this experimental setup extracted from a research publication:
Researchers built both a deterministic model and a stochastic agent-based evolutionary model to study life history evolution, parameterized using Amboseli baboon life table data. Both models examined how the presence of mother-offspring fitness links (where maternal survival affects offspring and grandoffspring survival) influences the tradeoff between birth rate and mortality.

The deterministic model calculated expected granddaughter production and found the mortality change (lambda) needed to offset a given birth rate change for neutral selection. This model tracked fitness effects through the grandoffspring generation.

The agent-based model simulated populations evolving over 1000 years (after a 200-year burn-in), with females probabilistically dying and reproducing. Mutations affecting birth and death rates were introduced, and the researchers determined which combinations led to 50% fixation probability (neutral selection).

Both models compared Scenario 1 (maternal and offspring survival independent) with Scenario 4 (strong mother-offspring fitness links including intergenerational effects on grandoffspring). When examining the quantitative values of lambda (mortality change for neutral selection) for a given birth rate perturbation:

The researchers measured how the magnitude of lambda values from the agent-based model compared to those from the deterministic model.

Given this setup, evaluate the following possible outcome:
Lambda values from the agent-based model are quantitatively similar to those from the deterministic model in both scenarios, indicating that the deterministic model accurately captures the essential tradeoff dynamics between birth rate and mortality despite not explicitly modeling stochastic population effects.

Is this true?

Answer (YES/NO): NO